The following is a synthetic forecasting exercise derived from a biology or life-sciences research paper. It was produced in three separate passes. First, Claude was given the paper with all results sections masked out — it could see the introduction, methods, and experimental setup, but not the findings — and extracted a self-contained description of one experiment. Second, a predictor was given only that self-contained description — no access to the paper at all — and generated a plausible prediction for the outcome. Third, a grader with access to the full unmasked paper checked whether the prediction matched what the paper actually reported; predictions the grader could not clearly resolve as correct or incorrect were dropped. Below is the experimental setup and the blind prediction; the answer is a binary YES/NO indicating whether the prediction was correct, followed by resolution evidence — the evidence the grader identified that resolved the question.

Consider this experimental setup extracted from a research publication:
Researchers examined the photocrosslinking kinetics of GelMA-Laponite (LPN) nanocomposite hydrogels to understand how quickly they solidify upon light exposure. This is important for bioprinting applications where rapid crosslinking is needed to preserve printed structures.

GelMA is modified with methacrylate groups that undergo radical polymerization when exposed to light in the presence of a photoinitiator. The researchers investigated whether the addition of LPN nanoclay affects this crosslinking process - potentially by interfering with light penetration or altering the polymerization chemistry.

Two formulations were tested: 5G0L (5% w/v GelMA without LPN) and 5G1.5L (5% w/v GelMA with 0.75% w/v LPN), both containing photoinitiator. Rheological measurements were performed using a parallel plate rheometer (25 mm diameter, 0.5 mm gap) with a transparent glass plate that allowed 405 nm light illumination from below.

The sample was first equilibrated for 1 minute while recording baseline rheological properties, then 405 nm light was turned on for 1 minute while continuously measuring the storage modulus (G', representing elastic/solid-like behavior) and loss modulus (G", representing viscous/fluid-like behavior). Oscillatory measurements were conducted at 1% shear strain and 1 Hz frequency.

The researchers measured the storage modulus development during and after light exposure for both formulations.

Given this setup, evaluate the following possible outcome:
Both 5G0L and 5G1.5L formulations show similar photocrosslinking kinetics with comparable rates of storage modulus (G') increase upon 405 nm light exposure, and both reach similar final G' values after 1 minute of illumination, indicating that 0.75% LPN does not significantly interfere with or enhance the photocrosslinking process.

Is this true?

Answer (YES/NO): NO